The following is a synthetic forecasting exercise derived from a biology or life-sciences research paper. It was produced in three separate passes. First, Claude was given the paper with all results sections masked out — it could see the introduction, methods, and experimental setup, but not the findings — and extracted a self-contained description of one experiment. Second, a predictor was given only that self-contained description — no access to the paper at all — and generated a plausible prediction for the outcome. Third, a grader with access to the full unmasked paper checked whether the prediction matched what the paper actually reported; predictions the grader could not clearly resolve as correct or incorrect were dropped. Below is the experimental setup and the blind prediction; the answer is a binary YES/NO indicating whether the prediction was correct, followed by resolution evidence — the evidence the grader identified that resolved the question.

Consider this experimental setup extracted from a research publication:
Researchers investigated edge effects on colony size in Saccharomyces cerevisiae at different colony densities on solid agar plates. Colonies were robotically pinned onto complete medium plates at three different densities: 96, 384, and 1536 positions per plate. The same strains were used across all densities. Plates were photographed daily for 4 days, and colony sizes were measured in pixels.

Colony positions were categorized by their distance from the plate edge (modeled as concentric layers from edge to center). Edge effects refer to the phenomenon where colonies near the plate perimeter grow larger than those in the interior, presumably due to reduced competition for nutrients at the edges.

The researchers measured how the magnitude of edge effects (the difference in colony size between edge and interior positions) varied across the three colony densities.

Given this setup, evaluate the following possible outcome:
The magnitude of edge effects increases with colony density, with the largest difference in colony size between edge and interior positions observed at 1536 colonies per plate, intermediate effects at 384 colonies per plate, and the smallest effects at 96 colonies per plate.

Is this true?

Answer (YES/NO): NO